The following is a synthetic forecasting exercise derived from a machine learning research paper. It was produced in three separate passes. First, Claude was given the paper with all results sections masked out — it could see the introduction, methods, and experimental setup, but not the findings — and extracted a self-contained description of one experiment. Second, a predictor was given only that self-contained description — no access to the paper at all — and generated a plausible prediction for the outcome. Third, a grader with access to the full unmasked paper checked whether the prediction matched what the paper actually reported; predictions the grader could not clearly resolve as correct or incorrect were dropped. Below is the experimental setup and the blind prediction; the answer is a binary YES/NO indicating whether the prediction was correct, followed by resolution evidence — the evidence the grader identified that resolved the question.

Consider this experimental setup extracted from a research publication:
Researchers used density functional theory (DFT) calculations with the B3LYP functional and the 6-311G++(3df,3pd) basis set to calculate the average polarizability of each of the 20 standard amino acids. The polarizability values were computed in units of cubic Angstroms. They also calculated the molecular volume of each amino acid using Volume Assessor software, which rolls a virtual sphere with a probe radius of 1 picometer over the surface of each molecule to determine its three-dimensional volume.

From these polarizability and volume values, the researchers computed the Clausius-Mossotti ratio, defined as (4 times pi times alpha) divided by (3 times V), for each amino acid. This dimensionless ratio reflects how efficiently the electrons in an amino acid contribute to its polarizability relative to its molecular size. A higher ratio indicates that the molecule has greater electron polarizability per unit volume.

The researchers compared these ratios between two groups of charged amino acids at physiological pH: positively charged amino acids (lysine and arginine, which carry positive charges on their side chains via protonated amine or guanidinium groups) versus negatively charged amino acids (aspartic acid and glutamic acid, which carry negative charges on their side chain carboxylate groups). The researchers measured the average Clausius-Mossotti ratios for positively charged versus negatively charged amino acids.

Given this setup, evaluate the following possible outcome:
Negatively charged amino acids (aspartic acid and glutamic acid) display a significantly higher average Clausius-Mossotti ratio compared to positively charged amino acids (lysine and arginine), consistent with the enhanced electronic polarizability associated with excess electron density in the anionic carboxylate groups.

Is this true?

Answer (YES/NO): YES